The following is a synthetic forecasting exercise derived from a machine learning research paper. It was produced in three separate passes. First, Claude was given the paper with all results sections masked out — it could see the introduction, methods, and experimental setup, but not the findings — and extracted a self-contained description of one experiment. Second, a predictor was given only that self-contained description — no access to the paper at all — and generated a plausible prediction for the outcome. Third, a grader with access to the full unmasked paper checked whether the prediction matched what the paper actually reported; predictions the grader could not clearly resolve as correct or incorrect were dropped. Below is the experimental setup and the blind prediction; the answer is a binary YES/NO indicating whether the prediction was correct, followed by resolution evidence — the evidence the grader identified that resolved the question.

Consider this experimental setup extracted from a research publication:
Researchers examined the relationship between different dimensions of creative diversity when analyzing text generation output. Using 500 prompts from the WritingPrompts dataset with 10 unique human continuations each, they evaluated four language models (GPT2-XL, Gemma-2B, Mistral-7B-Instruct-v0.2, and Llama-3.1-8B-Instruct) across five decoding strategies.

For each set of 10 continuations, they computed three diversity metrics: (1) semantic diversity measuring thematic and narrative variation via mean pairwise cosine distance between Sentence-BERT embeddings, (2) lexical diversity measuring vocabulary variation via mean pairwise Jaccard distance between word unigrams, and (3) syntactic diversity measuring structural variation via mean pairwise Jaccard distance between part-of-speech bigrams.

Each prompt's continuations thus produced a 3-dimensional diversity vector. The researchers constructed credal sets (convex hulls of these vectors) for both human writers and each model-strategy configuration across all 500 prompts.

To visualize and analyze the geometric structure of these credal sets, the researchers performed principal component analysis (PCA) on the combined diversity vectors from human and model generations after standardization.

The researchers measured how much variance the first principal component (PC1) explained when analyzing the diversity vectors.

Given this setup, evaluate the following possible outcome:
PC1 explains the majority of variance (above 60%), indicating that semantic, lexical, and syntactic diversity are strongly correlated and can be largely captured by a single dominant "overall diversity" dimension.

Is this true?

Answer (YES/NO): YES